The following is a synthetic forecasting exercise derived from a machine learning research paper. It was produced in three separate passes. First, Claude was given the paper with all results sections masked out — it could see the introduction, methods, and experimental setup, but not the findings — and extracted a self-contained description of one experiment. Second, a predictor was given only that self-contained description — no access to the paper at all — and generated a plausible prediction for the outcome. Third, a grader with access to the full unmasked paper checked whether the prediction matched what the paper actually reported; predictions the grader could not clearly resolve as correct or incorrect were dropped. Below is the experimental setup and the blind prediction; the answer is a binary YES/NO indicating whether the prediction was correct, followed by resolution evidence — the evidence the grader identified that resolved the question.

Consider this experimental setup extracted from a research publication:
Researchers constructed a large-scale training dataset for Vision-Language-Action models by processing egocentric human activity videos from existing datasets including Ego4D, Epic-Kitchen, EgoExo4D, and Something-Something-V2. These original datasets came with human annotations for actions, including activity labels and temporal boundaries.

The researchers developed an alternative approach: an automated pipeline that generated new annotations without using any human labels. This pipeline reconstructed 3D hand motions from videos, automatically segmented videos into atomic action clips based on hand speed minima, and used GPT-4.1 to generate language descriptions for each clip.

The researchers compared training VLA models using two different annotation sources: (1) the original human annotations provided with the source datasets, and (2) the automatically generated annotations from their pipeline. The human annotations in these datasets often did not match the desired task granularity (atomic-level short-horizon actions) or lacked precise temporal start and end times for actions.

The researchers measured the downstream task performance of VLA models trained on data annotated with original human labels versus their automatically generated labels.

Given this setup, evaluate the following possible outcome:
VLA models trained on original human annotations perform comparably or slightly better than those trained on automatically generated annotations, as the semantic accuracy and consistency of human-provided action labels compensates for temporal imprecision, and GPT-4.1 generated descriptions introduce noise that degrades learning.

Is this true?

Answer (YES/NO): NO